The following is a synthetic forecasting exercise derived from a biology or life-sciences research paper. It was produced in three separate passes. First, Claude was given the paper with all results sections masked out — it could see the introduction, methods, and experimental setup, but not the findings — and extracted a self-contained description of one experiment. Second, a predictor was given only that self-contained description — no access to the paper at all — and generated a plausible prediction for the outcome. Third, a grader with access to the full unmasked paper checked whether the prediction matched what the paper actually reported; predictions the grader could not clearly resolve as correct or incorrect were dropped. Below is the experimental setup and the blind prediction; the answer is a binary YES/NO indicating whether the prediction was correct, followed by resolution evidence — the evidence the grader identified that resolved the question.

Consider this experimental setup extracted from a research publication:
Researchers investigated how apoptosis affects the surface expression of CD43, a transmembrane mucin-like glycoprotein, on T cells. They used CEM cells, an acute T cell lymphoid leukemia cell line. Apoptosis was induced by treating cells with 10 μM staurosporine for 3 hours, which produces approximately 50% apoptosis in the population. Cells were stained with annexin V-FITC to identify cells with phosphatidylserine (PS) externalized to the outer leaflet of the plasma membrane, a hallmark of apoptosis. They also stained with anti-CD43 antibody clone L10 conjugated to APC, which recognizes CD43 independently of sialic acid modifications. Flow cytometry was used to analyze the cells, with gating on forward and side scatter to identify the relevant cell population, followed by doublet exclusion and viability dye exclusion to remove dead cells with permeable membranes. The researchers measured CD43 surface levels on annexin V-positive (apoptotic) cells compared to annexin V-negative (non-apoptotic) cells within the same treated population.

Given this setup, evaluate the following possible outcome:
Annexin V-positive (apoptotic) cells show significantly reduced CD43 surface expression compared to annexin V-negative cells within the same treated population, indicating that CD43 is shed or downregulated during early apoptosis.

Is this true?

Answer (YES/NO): YES